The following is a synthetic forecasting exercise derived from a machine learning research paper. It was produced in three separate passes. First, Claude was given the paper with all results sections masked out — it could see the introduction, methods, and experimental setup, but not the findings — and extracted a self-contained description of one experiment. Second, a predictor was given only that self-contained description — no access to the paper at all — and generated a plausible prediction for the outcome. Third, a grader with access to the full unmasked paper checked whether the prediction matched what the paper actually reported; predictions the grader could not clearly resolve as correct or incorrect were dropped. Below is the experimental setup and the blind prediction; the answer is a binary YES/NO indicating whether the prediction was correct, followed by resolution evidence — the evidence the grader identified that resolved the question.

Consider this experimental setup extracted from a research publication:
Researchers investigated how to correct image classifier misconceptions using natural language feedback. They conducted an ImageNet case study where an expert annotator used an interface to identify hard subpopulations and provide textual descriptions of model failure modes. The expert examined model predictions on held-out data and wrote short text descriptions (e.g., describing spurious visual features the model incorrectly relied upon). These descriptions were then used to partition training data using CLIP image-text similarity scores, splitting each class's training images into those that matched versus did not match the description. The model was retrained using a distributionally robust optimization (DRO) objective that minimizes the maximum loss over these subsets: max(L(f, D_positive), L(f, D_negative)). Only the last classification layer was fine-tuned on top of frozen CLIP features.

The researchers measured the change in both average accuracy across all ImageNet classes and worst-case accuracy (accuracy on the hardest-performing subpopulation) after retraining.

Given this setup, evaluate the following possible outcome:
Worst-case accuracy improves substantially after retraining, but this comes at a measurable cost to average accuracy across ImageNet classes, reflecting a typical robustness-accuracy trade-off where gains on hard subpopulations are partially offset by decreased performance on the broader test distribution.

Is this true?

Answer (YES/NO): NO